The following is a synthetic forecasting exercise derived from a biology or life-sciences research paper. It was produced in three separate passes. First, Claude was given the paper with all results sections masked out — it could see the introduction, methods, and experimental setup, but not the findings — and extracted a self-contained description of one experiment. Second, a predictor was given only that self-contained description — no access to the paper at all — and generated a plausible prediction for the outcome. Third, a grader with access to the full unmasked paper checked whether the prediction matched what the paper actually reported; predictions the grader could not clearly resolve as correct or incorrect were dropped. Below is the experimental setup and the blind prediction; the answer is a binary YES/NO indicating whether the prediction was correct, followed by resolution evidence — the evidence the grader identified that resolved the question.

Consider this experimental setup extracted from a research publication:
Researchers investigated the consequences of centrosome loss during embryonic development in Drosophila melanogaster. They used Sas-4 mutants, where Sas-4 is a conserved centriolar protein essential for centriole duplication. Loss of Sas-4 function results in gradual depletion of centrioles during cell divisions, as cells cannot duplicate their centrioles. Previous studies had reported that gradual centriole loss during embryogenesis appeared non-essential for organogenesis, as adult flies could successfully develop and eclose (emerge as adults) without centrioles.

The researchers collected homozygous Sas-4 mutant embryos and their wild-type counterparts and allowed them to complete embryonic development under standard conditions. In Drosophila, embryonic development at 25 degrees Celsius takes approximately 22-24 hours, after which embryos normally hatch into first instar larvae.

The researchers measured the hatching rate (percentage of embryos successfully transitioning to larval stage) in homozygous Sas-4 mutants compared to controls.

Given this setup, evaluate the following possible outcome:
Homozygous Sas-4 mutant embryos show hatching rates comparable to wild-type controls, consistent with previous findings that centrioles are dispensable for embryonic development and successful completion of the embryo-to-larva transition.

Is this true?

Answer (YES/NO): NO